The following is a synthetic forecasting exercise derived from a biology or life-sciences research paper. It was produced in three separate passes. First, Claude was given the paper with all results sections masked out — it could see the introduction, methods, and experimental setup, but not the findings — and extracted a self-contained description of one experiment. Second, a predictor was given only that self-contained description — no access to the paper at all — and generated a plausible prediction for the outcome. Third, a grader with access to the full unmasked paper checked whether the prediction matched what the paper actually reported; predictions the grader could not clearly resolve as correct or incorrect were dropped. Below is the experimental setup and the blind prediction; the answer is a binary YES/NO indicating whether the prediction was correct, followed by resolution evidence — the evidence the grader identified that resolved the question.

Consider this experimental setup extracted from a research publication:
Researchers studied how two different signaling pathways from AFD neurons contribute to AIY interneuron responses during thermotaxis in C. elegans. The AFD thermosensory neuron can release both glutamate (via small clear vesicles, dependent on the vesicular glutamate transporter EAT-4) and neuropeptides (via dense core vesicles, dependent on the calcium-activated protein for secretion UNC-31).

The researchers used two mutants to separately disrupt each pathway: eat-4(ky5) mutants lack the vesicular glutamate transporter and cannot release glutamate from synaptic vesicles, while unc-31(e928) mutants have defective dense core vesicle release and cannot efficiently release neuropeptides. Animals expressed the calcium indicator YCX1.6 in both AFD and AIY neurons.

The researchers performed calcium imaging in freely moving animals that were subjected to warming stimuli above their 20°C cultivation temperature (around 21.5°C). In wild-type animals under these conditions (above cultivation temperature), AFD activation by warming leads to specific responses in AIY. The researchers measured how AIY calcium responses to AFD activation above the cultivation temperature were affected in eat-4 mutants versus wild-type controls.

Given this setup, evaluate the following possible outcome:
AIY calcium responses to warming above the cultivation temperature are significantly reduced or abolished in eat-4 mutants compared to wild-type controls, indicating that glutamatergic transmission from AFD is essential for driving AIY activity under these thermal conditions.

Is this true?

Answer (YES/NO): NO